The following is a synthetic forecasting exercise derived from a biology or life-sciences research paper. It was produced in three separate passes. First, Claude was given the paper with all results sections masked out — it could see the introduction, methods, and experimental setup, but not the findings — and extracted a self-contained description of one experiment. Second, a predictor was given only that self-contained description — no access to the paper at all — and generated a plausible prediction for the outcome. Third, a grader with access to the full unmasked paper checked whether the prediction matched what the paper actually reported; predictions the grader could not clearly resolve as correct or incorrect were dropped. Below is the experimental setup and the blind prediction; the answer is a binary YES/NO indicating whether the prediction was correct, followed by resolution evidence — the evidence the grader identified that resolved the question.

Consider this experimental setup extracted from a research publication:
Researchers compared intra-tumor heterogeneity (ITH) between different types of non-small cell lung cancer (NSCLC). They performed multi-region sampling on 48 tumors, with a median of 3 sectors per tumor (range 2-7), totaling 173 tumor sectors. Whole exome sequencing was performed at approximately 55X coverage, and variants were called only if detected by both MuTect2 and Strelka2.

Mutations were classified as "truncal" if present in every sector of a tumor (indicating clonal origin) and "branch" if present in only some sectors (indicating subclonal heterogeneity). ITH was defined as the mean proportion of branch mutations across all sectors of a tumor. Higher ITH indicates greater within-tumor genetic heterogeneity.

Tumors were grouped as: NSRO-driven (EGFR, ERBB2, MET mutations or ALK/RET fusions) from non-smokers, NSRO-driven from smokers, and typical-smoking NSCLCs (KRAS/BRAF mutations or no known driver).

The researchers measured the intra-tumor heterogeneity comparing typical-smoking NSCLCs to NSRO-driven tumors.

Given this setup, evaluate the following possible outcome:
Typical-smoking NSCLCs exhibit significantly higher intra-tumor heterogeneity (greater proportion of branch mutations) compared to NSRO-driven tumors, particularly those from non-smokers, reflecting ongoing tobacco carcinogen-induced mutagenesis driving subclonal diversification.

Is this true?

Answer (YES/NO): NO